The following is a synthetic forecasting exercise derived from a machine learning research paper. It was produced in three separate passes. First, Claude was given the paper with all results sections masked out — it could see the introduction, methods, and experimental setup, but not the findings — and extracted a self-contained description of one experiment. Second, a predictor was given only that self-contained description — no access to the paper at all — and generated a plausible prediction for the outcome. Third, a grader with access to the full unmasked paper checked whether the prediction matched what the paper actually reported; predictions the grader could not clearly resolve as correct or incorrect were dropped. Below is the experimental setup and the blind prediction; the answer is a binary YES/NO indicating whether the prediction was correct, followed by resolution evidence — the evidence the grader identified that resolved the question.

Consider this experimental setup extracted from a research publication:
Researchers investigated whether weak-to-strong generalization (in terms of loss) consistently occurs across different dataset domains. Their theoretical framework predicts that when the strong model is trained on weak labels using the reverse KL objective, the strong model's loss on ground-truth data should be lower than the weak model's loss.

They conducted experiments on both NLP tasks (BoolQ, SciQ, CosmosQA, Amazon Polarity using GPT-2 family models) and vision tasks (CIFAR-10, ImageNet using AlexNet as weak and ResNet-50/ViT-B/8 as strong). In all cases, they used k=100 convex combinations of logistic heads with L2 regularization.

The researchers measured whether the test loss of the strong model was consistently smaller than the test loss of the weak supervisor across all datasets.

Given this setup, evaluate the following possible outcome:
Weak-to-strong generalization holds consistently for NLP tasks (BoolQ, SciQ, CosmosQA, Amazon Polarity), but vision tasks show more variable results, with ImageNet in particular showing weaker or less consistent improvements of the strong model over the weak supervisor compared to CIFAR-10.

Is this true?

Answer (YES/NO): NO